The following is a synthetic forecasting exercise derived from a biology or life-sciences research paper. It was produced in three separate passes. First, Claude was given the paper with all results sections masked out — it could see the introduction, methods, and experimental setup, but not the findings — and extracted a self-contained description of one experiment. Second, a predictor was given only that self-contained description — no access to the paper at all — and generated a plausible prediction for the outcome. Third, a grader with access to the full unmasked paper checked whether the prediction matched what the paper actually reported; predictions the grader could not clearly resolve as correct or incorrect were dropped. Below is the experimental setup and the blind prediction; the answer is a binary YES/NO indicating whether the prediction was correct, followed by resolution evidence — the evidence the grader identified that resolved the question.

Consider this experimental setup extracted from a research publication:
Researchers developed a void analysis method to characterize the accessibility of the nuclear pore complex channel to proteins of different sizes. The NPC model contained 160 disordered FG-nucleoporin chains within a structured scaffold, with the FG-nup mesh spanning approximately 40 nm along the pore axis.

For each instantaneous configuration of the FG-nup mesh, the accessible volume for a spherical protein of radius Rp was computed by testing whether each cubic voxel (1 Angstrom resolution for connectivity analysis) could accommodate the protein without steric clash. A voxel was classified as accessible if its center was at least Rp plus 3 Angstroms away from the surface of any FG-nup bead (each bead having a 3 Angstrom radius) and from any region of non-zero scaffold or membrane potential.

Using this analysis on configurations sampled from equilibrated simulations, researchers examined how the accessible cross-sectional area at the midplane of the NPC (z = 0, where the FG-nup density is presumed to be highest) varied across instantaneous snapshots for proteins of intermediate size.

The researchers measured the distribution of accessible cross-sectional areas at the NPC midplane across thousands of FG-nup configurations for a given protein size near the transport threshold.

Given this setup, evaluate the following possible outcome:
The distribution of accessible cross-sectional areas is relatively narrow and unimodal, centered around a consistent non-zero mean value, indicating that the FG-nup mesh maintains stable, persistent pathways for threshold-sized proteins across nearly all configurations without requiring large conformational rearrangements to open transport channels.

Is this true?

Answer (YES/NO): NO